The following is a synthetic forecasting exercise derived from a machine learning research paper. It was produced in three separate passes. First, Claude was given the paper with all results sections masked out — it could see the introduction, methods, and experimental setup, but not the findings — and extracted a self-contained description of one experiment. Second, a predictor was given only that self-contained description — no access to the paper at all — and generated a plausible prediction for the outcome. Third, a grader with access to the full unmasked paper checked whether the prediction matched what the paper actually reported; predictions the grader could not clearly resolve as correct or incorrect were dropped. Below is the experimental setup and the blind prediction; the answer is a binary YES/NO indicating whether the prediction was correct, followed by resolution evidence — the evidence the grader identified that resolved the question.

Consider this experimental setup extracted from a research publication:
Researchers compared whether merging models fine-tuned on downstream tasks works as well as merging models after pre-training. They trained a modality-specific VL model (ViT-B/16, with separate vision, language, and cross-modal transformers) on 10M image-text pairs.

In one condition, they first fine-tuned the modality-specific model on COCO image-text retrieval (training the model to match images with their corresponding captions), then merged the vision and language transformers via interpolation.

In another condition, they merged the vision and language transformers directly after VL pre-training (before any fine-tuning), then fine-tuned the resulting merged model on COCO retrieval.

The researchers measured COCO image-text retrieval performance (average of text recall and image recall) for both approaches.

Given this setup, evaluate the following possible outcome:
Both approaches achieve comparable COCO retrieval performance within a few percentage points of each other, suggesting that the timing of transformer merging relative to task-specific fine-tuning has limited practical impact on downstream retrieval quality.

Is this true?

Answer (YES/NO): NO